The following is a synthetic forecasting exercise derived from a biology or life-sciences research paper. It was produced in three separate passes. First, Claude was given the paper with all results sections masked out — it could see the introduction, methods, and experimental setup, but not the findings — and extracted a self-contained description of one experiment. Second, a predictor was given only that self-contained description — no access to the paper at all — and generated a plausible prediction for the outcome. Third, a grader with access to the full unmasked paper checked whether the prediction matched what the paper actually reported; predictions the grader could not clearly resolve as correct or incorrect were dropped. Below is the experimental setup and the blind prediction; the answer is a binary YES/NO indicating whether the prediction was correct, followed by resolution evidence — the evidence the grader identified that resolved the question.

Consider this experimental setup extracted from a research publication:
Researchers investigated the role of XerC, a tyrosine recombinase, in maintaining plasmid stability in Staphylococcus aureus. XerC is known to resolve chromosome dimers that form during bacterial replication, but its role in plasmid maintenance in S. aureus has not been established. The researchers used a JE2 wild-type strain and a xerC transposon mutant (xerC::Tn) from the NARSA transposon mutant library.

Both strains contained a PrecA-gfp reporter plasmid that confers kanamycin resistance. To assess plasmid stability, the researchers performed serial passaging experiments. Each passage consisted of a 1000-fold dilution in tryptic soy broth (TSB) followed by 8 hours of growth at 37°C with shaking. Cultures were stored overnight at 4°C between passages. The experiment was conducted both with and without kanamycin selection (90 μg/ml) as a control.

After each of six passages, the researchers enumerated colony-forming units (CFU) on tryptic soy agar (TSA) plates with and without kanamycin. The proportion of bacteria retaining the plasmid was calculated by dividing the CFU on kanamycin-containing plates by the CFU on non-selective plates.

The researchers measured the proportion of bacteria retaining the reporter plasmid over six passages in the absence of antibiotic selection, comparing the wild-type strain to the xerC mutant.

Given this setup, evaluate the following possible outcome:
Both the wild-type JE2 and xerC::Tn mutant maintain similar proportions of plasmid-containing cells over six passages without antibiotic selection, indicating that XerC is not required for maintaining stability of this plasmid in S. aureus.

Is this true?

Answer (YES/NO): NO